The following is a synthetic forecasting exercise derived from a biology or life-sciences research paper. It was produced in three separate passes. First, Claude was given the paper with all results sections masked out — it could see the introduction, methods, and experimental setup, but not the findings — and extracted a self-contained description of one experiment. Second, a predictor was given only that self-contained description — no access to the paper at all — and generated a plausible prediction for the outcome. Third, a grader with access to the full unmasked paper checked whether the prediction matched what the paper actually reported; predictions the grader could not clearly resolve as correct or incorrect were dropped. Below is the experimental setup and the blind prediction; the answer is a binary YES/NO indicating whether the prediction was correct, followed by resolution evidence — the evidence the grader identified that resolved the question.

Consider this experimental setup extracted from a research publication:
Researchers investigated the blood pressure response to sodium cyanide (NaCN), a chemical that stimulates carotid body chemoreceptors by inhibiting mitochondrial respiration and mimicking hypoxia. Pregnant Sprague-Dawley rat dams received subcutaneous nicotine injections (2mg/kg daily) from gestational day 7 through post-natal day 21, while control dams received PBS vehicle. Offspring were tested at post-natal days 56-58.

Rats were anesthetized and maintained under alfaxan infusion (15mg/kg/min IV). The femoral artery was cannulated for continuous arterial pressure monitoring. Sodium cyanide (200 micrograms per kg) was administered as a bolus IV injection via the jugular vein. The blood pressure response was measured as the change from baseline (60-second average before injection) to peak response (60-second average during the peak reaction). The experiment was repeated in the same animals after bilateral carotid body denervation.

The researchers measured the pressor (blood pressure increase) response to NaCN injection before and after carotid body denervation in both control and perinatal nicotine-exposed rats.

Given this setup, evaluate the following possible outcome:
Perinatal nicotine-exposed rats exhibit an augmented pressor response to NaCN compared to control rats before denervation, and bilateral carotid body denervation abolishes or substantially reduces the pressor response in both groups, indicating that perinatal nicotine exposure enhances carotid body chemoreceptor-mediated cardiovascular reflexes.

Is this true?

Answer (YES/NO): NO